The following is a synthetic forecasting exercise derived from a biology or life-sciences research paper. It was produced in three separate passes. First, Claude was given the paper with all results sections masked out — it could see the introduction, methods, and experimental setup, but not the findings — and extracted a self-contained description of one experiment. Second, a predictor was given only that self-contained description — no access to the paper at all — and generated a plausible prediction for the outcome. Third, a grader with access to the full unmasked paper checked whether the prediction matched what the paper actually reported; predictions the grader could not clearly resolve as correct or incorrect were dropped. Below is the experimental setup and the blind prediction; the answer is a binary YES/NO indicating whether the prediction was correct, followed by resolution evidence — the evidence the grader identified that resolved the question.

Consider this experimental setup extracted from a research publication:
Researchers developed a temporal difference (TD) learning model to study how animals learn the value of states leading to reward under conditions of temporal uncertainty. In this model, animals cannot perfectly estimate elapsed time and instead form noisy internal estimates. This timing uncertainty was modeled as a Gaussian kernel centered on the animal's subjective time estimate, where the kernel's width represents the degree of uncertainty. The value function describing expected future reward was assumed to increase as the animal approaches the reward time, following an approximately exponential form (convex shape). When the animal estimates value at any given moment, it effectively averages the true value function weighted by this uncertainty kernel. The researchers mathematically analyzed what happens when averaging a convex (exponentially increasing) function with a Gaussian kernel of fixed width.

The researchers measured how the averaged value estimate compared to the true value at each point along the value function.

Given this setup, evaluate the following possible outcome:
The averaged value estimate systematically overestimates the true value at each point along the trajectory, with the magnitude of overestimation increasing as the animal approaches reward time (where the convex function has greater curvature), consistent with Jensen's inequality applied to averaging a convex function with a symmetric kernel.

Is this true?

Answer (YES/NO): NO